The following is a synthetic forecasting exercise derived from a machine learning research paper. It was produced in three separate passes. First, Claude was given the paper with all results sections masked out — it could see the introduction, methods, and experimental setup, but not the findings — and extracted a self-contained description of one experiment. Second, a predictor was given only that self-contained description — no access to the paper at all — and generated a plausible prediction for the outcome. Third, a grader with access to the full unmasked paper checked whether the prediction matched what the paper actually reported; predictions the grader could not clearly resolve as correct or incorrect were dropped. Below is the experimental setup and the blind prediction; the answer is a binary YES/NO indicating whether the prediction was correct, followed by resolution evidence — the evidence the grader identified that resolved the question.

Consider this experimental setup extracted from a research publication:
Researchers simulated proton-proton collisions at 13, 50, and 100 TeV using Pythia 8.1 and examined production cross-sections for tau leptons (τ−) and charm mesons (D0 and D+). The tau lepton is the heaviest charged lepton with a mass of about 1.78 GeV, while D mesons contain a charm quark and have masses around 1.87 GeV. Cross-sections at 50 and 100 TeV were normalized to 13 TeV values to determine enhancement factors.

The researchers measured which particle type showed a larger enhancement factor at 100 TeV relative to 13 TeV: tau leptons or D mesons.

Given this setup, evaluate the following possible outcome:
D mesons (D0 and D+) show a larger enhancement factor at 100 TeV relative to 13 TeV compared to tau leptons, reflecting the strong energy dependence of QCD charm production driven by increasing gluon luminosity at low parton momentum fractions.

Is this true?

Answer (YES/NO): NO